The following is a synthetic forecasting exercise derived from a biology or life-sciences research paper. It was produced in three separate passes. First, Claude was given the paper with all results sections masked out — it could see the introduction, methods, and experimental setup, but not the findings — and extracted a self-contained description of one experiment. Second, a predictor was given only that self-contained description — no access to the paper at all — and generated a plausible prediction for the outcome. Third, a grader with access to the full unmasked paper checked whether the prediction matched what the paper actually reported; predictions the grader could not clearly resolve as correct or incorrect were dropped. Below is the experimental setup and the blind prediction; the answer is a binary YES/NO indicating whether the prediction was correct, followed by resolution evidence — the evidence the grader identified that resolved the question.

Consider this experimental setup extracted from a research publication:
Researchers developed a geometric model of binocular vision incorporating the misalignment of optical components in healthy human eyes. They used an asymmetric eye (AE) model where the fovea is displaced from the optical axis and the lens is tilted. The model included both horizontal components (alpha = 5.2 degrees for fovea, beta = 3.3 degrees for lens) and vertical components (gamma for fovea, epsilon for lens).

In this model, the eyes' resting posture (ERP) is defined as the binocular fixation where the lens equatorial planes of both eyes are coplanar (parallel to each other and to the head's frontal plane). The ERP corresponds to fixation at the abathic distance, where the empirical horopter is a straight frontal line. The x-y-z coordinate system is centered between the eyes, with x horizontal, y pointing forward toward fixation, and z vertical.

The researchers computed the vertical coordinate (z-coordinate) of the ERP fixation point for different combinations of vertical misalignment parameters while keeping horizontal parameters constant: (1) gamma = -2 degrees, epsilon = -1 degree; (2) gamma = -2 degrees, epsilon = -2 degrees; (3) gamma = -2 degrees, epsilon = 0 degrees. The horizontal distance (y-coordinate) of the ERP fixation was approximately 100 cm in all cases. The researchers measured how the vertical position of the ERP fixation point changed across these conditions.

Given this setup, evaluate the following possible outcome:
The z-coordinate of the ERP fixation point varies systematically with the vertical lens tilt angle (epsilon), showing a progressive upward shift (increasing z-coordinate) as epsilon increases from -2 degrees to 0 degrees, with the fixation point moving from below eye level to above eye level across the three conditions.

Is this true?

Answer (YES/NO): NO